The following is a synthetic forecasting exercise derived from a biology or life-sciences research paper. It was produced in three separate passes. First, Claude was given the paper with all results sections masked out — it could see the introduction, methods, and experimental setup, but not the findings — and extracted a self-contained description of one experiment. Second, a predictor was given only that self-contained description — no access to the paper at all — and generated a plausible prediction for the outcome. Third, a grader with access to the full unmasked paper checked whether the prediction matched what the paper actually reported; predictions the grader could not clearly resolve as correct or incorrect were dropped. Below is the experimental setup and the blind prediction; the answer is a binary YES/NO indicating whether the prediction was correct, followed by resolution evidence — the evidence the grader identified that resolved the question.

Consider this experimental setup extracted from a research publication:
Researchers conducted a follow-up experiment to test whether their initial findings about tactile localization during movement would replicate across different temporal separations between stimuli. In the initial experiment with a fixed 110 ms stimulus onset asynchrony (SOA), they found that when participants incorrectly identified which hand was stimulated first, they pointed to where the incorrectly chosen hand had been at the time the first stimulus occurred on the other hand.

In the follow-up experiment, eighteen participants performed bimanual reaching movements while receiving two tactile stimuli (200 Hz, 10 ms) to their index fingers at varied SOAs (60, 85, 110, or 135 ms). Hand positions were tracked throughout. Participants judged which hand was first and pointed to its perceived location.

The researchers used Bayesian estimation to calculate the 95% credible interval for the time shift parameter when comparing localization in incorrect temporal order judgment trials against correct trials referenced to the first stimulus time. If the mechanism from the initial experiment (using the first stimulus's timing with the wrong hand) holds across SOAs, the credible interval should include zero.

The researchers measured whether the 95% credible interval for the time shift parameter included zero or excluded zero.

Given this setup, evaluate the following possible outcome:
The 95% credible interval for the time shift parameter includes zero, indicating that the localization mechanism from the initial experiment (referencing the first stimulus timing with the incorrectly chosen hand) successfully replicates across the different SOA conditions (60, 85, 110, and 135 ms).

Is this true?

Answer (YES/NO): YES